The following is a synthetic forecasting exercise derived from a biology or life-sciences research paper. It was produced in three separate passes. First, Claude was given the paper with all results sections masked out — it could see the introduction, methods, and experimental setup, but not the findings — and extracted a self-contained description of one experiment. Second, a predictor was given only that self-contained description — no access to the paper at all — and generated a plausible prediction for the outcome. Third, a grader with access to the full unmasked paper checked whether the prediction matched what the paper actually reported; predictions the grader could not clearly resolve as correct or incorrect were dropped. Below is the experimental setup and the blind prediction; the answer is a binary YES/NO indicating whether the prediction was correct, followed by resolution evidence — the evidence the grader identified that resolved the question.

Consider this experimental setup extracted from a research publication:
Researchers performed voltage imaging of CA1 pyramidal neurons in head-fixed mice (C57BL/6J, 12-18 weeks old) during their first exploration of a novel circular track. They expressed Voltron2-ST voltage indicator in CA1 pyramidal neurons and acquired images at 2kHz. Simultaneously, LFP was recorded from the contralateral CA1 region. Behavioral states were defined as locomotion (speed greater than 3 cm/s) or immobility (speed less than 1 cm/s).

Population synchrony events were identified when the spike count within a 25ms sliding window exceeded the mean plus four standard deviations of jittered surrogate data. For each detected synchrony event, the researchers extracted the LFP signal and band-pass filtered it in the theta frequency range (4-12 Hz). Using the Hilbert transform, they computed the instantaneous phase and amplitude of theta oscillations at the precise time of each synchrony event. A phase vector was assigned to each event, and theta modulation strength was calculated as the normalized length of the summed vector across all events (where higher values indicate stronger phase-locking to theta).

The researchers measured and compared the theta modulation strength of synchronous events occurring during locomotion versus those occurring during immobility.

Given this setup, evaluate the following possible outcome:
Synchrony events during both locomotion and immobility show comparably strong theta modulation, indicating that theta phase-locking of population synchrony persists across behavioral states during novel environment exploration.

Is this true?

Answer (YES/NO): NO